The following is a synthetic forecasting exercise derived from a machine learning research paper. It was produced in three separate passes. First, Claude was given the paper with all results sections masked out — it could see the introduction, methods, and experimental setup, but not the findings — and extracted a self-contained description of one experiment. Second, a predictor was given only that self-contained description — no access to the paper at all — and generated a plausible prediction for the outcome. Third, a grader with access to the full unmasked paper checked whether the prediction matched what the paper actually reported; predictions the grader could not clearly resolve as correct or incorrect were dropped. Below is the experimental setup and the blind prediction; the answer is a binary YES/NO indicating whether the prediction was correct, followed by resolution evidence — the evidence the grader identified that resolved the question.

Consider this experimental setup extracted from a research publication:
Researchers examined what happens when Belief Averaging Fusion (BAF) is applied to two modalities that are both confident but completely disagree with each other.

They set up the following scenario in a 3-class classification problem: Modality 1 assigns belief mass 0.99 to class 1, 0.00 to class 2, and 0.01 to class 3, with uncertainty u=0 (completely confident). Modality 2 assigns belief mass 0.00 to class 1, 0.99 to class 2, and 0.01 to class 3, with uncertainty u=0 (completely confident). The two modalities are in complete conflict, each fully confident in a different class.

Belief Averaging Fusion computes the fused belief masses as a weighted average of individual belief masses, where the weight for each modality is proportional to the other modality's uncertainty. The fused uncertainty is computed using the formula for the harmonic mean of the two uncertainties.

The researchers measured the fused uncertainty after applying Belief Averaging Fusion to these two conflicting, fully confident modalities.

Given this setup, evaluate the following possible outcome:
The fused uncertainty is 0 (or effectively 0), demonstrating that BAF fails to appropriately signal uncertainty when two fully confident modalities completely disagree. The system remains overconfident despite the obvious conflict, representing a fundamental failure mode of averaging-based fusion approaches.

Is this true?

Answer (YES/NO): YES